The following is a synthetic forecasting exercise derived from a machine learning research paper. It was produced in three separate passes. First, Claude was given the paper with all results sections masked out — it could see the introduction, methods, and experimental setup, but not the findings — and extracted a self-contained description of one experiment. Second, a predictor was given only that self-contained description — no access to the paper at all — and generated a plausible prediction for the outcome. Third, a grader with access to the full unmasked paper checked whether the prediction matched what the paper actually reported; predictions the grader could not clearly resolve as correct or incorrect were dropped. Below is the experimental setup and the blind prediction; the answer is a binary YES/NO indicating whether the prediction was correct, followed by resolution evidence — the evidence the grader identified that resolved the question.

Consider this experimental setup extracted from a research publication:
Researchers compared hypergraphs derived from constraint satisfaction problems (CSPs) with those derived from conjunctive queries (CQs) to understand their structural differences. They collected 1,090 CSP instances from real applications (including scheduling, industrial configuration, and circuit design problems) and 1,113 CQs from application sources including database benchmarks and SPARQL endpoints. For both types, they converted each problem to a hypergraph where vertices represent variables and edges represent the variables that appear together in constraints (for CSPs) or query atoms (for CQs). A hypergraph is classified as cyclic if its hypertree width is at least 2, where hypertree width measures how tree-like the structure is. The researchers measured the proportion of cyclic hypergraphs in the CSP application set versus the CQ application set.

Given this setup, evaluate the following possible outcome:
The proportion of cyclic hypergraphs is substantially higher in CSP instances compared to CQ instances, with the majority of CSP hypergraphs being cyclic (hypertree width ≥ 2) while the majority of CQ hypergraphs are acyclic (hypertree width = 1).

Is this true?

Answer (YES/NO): YES